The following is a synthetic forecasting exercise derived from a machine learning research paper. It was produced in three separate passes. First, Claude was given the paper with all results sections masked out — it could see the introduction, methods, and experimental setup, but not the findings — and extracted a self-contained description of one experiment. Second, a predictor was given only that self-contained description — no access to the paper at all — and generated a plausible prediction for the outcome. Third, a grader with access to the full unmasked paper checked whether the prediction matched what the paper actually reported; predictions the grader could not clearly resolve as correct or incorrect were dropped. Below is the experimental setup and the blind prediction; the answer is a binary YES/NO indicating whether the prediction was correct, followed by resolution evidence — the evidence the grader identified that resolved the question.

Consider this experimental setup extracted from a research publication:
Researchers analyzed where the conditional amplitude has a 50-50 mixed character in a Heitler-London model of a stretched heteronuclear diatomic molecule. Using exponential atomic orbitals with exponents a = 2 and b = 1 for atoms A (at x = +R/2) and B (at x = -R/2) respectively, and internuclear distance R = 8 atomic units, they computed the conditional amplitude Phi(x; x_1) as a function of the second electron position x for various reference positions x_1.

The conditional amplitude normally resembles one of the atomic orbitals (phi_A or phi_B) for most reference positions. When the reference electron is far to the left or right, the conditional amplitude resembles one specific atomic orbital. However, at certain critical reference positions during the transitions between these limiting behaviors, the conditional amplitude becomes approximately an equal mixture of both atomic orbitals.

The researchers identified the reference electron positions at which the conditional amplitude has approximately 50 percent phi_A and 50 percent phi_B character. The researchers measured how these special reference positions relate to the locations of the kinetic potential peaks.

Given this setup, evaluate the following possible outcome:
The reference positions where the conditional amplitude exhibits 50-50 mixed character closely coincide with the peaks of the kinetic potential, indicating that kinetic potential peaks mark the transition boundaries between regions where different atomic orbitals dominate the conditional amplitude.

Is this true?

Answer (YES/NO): YES